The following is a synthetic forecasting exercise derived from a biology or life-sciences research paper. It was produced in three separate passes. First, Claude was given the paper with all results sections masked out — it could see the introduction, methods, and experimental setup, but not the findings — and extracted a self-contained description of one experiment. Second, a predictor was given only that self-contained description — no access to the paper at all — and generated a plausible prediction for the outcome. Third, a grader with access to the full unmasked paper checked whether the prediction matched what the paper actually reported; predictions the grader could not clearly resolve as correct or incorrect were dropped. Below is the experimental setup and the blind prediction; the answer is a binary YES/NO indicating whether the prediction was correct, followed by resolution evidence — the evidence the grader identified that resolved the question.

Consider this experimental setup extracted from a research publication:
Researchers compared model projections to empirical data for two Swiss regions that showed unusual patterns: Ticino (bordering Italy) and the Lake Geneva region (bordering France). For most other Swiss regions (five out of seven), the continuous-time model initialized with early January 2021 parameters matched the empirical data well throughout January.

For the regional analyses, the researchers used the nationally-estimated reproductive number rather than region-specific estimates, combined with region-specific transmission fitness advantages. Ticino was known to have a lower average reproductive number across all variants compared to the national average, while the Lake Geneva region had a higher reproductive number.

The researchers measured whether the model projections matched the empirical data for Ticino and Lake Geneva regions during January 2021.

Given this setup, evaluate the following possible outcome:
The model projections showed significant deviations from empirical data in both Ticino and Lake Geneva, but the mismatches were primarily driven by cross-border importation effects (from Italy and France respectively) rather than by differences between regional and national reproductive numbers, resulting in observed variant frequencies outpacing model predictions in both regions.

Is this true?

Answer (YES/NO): NO